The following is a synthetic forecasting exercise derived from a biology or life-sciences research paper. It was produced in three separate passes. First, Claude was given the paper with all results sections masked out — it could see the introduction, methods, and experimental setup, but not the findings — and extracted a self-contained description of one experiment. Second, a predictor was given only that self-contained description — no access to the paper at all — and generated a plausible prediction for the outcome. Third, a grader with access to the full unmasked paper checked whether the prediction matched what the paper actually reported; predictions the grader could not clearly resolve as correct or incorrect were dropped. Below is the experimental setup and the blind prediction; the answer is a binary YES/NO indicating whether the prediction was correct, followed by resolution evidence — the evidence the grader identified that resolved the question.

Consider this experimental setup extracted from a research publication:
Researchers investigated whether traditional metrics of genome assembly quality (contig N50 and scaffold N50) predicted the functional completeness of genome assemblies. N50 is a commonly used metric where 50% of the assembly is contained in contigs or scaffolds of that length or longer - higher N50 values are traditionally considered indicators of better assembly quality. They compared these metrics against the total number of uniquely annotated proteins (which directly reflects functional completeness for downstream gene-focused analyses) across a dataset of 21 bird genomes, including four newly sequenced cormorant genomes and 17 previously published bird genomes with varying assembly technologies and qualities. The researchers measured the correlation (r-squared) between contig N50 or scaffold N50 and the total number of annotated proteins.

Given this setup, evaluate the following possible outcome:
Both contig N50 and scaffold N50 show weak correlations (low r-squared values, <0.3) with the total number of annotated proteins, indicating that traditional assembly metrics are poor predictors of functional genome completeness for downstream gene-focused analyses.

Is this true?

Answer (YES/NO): YES